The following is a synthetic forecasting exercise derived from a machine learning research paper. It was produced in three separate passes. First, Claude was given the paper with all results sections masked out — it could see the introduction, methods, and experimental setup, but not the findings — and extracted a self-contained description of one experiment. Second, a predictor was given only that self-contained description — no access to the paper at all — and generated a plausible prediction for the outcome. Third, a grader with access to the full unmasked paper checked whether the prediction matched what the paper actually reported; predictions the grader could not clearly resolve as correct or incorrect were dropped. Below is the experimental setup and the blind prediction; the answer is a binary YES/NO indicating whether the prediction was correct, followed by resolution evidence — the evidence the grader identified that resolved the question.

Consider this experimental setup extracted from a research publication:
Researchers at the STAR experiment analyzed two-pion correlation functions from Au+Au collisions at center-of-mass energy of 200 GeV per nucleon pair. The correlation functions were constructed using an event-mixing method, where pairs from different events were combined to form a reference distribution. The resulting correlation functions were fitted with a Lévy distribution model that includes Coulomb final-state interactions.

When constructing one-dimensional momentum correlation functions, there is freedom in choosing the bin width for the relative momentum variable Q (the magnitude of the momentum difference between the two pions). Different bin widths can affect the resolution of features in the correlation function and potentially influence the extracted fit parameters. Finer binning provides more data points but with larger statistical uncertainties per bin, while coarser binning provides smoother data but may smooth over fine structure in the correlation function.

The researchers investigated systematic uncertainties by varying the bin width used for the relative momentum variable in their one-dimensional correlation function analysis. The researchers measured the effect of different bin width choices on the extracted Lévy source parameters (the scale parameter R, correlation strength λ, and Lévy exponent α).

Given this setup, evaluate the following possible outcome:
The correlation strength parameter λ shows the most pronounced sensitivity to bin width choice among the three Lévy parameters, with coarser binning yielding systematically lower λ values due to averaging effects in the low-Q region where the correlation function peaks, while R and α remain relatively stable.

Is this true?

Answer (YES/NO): NO